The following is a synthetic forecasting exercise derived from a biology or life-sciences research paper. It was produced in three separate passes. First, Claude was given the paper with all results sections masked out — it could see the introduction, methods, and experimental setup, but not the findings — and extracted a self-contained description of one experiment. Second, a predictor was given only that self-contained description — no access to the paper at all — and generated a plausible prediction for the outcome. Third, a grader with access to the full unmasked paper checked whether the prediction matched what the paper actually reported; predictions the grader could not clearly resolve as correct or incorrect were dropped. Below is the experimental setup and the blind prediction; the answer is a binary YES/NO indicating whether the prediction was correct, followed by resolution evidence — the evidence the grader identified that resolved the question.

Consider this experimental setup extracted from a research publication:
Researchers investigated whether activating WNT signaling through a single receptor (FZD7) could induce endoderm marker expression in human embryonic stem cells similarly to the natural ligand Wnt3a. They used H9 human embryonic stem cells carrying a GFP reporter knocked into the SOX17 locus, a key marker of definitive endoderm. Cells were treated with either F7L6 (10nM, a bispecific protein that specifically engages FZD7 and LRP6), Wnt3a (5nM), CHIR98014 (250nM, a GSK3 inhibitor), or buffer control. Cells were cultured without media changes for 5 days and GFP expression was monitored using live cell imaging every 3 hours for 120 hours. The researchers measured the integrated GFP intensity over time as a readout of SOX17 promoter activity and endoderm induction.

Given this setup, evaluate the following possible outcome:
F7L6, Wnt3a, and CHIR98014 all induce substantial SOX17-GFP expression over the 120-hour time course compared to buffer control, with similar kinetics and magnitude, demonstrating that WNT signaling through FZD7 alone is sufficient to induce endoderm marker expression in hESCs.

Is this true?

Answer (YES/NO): NO